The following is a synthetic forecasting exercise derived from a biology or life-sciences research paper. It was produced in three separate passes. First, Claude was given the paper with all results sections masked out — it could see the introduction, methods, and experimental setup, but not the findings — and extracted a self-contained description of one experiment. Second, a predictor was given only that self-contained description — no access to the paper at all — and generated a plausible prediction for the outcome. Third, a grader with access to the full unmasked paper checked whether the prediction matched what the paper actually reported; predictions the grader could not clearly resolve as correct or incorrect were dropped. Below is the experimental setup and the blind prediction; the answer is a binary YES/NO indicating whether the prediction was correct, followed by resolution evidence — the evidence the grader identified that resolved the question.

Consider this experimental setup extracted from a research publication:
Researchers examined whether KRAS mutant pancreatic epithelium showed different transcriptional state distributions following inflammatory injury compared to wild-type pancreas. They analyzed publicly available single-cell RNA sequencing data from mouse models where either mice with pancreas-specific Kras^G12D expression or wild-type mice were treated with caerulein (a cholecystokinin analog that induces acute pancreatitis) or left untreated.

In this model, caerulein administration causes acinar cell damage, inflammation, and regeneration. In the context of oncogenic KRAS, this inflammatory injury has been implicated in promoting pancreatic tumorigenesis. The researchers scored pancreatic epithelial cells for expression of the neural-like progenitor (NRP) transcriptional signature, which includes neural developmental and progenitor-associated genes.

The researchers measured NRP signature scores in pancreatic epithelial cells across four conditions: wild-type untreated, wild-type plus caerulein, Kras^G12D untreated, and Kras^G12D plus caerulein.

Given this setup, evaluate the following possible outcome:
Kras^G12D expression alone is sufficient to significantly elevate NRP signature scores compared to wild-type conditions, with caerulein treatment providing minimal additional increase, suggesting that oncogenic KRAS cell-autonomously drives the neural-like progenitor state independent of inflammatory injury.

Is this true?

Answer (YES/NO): NO